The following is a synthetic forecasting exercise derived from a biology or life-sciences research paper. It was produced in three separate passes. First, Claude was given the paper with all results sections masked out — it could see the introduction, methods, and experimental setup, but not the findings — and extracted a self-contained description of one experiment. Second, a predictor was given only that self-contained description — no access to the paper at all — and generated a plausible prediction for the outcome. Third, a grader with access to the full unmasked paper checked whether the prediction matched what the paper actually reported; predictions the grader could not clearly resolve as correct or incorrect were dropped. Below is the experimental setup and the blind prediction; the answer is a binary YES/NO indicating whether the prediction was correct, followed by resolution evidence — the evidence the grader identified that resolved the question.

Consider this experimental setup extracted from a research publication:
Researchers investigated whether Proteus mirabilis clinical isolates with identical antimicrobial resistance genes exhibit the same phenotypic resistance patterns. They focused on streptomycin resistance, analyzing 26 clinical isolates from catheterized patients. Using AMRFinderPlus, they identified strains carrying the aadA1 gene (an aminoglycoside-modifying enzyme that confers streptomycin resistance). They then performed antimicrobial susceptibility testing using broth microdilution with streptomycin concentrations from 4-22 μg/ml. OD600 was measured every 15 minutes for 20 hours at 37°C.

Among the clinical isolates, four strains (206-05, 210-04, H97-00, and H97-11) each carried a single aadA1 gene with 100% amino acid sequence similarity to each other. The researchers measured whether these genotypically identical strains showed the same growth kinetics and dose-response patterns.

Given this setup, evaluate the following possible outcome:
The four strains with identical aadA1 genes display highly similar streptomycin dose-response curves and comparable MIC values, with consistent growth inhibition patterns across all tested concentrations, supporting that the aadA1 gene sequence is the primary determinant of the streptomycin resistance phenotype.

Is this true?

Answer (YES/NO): NO